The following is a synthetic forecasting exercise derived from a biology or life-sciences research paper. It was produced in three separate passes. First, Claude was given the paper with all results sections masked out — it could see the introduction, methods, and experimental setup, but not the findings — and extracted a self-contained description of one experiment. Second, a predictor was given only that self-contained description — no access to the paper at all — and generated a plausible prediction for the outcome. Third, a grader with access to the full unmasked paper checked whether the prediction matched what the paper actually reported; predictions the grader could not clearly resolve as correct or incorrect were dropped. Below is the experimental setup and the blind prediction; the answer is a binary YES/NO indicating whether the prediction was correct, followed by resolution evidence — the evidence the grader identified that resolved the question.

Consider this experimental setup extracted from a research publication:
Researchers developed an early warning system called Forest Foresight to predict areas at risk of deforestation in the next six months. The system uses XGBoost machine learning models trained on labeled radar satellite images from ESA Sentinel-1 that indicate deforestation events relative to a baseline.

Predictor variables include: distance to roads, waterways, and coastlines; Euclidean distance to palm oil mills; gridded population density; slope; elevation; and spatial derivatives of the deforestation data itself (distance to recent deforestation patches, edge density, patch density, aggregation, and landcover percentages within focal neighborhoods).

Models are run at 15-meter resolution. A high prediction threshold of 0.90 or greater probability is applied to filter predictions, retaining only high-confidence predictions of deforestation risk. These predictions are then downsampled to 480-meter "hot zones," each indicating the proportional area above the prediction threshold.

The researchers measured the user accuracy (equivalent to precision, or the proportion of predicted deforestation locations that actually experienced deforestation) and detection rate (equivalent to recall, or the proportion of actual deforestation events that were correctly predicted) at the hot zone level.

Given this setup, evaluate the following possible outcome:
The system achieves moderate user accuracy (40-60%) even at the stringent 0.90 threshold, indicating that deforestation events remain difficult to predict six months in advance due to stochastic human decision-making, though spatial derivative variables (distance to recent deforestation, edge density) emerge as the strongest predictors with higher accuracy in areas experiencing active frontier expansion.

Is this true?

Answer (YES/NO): NO